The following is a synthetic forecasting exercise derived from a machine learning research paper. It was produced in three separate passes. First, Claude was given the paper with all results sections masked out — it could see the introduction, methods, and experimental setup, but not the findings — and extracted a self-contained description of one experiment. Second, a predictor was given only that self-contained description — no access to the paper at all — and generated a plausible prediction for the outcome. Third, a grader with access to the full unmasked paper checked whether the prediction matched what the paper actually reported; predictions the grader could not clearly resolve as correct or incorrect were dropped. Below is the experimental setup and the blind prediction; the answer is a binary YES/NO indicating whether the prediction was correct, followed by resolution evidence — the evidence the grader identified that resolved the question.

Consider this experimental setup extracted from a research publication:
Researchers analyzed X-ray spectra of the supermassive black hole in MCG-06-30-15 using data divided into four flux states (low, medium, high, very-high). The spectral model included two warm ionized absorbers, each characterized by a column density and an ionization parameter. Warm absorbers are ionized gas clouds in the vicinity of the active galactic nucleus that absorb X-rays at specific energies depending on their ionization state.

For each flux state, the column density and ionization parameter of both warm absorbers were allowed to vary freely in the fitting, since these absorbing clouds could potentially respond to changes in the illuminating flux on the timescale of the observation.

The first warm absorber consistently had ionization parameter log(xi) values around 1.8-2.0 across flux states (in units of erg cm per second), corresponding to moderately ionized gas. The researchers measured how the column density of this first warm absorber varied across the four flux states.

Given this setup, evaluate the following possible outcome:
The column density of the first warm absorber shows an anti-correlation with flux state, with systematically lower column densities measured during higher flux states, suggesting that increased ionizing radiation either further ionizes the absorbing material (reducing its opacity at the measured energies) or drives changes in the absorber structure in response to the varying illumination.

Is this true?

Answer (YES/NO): NO